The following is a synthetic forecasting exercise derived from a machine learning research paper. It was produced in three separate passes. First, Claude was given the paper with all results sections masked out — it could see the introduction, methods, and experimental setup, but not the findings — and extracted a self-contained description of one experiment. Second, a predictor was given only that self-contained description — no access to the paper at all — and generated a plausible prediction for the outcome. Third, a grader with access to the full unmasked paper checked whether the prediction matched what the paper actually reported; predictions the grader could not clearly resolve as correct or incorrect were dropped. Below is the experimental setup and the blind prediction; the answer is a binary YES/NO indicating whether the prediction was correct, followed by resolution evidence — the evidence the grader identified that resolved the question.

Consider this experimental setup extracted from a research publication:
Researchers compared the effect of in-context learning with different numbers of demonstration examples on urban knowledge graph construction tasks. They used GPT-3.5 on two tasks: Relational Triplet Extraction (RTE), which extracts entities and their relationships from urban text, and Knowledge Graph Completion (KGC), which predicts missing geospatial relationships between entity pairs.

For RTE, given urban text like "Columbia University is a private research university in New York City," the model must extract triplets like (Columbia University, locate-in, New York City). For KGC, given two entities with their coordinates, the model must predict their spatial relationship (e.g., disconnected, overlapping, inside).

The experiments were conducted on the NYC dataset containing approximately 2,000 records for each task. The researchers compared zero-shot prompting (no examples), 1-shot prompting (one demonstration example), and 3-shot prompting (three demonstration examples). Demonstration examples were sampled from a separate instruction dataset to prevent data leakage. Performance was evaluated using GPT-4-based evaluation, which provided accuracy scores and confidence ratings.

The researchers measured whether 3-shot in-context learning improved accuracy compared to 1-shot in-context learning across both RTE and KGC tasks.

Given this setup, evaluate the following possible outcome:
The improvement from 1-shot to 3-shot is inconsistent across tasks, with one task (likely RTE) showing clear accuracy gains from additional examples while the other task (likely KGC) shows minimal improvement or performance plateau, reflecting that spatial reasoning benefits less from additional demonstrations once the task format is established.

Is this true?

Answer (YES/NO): NO